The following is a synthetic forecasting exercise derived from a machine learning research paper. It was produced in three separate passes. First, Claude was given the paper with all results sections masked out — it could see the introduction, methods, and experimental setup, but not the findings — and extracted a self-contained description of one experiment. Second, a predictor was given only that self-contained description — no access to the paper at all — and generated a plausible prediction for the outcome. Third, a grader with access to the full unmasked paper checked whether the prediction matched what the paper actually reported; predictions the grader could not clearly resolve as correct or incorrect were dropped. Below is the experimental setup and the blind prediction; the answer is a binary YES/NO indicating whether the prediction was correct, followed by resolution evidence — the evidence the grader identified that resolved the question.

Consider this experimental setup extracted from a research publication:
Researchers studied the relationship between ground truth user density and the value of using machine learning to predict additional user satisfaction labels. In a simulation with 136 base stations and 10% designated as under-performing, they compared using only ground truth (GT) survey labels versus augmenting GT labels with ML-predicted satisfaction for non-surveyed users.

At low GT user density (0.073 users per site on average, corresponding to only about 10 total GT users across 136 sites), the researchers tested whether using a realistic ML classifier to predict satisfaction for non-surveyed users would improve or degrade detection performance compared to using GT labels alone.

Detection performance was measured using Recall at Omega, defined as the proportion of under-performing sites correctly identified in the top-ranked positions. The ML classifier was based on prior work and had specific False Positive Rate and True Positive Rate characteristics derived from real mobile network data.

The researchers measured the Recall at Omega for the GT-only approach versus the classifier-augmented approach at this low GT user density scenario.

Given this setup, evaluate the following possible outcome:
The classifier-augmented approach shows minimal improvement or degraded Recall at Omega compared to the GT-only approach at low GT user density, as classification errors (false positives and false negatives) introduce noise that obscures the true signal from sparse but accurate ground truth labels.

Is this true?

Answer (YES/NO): NO